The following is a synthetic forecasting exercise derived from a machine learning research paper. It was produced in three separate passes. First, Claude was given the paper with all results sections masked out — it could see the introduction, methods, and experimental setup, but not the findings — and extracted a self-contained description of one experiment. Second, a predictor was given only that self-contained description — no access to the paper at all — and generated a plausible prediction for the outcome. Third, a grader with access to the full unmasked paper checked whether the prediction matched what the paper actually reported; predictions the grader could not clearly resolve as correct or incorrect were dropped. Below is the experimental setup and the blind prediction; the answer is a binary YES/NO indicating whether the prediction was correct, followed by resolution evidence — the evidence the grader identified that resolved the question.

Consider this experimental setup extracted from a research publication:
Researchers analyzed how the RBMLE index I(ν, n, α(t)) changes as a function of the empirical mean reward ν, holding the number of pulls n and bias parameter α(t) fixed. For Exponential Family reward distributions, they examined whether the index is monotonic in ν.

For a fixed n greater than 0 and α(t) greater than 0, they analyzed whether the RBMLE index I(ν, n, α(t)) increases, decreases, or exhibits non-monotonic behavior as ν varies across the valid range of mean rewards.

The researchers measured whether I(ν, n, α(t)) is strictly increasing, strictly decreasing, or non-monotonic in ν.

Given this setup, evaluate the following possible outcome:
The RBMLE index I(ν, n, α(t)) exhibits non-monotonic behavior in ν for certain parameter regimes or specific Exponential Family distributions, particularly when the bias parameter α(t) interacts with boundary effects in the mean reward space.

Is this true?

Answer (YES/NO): NO